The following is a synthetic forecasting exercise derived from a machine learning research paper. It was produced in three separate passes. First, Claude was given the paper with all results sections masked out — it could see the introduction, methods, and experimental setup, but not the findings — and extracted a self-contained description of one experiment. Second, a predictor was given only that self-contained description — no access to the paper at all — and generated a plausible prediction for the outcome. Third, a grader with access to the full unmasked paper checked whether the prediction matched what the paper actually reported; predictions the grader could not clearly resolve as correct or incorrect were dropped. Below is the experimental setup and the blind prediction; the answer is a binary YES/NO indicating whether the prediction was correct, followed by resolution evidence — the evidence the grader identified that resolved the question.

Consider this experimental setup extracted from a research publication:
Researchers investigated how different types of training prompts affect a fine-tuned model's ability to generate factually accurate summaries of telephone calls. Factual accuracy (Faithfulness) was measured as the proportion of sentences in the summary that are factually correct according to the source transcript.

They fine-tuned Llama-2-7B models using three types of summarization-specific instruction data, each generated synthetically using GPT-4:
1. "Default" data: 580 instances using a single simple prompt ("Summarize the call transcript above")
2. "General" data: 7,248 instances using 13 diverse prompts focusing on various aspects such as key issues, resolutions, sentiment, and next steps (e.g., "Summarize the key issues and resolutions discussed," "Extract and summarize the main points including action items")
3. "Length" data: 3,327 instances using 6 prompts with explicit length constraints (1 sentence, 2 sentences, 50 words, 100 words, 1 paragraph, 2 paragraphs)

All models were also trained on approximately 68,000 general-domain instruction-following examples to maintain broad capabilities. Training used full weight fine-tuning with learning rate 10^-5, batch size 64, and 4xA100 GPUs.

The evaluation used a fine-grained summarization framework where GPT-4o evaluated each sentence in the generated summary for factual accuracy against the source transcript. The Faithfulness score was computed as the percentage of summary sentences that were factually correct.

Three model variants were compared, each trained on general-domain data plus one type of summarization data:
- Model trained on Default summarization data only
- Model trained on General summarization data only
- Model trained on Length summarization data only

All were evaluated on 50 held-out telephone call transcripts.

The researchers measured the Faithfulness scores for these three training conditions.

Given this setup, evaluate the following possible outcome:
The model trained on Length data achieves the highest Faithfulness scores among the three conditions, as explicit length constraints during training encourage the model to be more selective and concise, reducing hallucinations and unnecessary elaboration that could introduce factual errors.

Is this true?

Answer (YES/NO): NO